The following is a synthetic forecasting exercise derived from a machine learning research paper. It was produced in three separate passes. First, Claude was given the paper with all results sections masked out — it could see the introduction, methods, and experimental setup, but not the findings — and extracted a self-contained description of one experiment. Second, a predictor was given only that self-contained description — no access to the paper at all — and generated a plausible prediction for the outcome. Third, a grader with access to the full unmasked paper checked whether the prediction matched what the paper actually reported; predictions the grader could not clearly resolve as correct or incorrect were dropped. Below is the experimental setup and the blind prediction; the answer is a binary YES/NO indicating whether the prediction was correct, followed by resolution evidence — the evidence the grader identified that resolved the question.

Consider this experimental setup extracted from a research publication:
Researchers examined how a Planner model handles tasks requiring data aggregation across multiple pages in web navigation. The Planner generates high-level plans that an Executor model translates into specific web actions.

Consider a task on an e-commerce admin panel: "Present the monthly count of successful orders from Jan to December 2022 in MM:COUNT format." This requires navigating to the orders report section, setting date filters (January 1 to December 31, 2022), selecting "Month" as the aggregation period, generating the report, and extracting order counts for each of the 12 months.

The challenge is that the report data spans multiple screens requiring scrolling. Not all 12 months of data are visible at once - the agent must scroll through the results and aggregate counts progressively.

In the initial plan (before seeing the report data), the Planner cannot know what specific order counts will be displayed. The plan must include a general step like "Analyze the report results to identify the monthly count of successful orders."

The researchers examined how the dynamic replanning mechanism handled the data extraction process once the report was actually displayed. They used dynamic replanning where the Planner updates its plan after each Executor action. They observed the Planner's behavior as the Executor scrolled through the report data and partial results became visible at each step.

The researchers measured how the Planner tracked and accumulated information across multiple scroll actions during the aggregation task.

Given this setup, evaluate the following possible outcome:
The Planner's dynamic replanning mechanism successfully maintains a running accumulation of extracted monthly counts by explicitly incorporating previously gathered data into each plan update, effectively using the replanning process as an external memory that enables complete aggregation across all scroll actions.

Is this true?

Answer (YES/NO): YES